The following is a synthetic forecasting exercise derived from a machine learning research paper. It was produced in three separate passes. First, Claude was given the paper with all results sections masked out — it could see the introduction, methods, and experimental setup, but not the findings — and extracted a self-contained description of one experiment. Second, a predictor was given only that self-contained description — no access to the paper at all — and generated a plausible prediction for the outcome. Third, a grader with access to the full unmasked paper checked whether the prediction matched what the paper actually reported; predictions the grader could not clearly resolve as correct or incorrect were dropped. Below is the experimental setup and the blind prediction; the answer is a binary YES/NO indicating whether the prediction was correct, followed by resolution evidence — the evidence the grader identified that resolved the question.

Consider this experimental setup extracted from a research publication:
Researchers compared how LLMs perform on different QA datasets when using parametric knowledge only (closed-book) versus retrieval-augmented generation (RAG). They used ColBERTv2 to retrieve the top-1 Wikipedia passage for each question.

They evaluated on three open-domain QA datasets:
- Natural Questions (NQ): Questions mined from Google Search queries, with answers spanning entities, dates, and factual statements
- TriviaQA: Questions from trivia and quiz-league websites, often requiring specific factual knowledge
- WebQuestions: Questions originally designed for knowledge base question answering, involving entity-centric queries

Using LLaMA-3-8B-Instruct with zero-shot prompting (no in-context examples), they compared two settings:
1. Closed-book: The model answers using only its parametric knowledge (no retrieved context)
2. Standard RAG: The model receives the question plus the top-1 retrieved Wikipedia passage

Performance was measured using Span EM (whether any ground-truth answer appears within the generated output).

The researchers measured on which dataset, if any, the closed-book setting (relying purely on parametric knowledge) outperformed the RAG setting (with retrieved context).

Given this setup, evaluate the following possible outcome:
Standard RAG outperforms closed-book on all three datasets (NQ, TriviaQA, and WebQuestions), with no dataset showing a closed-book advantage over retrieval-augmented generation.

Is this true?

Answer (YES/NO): NO